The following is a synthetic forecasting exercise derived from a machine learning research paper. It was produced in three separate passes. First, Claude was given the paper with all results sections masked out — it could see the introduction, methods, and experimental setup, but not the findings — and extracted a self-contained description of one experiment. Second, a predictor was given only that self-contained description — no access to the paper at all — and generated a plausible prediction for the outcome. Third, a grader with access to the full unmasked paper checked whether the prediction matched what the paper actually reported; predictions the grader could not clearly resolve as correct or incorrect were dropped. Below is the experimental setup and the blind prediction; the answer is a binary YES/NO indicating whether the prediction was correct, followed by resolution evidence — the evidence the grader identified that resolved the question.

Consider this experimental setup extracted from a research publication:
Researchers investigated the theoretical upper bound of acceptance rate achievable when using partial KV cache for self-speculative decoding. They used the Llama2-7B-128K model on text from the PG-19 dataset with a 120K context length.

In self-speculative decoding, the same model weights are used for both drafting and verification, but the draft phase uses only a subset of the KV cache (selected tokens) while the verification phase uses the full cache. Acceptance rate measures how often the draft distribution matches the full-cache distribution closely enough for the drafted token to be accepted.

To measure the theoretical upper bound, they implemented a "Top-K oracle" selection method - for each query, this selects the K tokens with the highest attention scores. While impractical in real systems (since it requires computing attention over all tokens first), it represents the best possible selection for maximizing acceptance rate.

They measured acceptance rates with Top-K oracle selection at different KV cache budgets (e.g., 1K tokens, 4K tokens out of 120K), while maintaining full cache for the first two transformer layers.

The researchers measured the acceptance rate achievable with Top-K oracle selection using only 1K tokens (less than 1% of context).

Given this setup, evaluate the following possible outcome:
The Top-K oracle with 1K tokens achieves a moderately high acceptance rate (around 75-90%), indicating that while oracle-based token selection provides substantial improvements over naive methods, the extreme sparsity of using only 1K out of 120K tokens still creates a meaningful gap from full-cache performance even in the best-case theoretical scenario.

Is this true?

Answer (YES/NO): NO